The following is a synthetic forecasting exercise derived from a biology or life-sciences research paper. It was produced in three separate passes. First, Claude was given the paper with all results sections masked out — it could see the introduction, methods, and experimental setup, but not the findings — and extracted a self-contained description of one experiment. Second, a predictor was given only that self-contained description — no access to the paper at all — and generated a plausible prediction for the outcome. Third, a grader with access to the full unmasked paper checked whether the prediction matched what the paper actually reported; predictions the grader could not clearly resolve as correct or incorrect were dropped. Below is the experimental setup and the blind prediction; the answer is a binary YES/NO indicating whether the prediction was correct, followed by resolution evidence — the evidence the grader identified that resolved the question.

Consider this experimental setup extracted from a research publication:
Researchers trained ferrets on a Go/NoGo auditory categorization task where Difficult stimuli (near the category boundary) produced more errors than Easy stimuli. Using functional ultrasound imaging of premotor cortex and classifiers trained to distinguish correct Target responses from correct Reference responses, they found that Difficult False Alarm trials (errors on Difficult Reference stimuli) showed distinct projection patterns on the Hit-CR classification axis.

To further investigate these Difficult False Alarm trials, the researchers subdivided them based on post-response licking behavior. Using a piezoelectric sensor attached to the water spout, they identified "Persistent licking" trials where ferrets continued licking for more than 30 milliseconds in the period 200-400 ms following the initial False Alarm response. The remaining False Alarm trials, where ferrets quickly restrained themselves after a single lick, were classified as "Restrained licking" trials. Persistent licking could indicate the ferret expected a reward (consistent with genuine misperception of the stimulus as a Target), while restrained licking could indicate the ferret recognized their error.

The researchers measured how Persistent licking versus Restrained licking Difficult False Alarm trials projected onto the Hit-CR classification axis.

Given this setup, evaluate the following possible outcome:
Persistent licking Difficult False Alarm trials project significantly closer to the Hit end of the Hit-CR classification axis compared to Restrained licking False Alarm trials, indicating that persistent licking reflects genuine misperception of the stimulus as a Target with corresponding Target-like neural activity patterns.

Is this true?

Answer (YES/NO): YES